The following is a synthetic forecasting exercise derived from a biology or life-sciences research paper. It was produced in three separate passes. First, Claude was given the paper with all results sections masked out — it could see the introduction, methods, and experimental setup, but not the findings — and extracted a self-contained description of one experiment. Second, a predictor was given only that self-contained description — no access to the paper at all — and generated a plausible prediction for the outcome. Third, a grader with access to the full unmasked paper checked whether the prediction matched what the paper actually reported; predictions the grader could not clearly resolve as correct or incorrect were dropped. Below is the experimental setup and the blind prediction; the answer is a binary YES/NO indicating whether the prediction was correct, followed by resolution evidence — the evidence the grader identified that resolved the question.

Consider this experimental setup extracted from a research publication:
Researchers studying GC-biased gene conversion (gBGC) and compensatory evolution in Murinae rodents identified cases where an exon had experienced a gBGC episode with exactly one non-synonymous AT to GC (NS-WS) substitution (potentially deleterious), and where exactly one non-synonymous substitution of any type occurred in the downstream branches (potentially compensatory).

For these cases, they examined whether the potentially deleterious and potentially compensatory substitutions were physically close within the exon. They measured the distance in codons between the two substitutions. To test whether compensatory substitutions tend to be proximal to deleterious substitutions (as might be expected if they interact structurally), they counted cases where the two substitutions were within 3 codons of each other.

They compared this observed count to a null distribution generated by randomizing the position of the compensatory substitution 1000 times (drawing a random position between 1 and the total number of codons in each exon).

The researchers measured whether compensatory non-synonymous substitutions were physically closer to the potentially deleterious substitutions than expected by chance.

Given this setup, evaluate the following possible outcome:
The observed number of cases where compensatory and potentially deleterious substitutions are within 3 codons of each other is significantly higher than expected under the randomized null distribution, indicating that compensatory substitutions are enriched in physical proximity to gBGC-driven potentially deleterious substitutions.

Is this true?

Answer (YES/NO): YES